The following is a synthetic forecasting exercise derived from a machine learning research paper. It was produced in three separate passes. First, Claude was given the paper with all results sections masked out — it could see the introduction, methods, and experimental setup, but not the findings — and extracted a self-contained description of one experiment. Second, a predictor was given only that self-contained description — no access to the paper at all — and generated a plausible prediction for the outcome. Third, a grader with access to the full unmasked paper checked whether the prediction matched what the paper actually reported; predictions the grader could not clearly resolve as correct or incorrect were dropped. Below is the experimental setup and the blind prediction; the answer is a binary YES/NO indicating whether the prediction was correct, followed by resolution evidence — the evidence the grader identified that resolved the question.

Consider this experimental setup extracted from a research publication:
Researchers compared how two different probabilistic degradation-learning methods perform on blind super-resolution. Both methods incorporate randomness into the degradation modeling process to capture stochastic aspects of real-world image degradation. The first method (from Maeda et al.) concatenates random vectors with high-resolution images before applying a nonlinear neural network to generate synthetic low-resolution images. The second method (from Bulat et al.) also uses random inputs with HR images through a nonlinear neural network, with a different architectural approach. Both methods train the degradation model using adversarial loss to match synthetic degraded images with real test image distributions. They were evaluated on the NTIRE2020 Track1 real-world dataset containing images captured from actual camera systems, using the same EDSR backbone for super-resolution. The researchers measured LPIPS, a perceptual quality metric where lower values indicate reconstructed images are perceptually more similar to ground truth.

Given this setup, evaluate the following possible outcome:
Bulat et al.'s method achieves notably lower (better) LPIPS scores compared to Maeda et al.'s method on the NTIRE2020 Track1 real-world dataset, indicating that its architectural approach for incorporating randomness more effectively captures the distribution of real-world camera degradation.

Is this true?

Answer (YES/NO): NO